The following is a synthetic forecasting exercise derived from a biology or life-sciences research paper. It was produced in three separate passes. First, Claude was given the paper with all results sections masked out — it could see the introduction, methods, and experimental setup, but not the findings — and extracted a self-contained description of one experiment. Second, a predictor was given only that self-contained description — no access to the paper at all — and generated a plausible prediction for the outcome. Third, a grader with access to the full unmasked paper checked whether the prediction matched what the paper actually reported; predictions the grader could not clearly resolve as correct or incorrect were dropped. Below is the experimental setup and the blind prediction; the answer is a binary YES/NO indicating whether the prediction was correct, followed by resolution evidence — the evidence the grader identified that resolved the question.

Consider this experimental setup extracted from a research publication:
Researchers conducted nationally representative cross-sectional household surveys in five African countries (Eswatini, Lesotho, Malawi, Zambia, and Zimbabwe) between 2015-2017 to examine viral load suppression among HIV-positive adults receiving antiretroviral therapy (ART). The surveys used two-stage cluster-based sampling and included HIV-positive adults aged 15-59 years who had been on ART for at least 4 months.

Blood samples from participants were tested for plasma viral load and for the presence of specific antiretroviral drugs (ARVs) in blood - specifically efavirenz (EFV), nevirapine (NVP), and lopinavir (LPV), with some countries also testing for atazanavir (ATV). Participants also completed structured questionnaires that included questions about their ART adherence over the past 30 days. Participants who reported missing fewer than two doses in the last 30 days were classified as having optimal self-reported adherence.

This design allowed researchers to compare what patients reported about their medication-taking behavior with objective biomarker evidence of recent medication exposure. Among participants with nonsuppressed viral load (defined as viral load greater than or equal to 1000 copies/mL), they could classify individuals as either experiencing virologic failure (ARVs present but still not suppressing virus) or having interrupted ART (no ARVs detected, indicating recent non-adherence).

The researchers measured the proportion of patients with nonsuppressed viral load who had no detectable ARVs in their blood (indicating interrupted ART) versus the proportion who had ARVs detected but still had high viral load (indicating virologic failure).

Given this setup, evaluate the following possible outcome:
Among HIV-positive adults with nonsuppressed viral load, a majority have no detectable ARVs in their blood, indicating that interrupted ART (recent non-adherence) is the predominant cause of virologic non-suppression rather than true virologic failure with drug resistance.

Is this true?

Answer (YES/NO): NO